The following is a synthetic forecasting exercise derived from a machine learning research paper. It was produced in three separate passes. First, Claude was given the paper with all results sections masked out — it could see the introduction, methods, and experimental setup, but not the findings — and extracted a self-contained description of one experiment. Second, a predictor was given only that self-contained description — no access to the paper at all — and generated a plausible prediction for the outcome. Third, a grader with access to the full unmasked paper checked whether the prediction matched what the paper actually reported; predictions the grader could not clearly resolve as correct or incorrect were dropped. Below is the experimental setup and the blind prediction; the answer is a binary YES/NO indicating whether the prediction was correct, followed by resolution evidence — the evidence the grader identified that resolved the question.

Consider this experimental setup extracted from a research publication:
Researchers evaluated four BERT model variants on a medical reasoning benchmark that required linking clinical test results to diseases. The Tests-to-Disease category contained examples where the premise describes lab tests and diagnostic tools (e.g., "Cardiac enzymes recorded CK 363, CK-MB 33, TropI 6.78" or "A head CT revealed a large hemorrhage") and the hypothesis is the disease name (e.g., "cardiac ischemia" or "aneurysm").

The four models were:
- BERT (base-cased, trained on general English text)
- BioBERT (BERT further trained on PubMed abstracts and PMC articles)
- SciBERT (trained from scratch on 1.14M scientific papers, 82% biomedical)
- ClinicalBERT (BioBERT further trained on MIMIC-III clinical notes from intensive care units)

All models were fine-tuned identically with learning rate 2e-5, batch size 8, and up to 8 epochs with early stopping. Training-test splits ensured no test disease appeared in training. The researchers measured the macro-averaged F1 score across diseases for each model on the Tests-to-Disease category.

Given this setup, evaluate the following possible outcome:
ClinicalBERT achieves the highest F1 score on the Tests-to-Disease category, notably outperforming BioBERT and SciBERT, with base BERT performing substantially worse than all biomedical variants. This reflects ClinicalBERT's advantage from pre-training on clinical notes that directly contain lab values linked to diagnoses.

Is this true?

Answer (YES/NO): NO